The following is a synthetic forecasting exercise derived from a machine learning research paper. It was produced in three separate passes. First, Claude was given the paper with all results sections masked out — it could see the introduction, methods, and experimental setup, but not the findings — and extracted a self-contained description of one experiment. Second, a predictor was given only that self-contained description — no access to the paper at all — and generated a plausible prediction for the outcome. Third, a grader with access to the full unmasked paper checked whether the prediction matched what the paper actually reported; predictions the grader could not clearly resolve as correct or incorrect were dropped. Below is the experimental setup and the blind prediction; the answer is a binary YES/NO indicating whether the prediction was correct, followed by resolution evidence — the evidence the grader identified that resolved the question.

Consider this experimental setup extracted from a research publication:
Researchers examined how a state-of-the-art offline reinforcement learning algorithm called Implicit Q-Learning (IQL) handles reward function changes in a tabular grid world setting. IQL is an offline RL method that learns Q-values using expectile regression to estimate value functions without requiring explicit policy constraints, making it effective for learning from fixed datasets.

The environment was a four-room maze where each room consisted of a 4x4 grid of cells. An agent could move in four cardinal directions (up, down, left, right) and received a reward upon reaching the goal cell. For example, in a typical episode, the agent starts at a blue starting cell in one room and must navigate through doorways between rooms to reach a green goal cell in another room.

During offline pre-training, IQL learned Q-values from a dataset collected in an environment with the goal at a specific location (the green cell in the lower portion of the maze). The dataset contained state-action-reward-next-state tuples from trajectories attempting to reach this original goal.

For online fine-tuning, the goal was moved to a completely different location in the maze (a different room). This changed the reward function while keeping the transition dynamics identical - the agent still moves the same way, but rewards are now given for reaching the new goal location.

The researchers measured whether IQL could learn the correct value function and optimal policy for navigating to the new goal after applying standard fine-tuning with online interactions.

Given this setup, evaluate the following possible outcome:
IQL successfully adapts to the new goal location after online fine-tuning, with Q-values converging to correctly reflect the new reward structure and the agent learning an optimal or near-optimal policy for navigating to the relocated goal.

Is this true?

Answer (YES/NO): NO